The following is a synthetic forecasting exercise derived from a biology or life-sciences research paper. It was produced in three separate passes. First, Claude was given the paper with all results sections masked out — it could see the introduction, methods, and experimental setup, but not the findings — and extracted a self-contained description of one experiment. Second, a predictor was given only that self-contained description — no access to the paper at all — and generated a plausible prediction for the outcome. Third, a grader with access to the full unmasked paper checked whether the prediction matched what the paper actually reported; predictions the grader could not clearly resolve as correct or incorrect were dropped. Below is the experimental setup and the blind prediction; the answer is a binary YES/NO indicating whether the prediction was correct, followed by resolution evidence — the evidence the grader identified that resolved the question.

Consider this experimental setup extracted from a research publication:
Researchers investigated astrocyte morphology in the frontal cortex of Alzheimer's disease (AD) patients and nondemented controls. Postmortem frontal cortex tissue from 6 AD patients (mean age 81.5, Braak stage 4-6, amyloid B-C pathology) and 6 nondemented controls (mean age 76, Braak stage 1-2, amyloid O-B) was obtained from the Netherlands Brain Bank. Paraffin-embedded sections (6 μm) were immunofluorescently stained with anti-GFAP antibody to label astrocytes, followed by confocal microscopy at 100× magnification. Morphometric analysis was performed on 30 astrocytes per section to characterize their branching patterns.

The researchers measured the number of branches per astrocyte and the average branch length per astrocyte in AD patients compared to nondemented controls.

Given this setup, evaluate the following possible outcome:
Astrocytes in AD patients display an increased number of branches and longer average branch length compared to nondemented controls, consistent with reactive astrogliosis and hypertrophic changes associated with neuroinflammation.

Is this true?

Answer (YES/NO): NO